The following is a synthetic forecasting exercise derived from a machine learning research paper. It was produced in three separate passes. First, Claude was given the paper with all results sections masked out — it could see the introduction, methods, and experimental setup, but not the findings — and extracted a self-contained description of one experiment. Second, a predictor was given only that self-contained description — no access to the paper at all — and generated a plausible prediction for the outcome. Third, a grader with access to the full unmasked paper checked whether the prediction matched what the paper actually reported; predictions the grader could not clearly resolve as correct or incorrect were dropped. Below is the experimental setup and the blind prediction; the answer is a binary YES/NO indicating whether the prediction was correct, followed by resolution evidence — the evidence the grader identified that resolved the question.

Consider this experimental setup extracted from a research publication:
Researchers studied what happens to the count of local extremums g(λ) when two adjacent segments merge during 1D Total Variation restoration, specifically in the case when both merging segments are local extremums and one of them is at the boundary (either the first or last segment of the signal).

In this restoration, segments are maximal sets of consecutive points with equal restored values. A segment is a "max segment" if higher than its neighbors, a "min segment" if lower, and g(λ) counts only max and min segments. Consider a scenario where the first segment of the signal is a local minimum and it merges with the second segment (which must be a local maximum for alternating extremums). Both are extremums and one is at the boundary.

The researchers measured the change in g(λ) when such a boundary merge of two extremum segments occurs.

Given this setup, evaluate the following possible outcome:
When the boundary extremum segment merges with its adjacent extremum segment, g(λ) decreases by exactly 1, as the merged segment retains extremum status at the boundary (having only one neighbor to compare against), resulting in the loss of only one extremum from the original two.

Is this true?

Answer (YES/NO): YES